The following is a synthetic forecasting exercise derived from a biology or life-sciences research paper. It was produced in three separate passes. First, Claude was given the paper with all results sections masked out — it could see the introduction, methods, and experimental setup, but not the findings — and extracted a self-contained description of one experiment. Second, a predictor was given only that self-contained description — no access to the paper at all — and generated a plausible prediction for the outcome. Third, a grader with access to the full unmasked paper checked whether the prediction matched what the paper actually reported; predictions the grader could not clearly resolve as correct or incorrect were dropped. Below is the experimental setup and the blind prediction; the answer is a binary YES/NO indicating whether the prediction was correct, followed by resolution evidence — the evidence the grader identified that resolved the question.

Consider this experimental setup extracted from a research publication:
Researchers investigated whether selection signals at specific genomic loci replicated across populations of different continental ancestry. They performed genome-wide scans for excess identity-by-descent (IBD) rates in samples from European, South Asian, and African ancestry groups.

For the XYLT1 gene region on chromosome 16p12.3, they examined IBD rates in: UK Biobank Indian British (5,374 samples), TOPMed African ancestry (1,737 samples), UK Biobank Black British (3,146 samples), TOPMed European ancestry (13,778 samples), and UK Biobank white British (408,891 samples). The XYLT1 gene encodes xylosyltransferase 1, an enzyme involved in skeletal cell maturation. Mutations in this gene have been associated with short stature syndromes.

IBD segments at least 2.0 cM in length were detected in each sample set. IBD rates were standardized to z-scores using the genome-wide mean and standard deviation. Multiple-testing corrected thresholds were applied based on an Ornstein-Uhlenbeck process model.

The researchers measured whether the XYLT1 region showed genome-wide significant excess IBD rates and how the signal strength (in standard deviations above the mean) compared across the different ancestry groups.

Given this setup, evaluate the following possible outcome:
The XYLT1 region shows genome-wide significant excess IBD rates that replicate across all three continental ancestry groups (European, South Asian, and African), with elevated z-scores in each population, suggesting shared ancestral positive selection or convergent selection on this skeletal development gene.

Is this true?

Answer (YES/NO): YES